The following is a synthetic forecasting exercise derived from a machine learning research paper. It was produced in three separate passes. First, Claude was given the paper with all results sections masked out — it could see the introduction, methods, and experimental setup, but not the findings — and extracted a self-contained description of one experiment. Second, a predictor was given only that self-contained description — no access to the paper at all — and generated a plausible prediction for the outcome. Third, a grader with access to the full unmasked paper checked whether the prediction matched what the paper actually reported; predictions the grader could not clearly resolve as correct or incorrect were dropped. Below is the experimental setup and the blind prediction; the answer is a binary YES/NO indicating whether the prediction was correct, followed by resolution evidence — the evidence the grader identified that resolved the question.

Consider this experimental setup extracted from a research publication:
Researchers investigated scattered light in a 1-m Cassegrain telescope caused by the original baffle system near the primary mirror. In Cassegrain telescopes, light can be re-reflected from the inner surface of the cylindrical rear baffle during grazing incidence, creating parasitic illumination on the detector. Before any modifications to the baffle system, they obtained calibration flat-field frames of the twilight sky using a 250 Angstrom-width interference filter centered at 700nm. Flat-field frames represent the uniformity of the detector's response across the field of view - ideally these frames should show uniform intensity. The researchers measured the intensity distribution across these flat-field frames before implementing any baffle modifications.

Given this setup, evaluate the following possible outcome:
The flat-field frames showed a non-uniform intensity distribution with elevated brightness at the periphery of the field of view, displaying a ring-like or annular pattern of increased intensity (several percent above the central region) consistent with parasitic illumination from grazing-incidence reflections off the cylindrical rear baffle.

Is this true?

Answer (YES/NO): NO